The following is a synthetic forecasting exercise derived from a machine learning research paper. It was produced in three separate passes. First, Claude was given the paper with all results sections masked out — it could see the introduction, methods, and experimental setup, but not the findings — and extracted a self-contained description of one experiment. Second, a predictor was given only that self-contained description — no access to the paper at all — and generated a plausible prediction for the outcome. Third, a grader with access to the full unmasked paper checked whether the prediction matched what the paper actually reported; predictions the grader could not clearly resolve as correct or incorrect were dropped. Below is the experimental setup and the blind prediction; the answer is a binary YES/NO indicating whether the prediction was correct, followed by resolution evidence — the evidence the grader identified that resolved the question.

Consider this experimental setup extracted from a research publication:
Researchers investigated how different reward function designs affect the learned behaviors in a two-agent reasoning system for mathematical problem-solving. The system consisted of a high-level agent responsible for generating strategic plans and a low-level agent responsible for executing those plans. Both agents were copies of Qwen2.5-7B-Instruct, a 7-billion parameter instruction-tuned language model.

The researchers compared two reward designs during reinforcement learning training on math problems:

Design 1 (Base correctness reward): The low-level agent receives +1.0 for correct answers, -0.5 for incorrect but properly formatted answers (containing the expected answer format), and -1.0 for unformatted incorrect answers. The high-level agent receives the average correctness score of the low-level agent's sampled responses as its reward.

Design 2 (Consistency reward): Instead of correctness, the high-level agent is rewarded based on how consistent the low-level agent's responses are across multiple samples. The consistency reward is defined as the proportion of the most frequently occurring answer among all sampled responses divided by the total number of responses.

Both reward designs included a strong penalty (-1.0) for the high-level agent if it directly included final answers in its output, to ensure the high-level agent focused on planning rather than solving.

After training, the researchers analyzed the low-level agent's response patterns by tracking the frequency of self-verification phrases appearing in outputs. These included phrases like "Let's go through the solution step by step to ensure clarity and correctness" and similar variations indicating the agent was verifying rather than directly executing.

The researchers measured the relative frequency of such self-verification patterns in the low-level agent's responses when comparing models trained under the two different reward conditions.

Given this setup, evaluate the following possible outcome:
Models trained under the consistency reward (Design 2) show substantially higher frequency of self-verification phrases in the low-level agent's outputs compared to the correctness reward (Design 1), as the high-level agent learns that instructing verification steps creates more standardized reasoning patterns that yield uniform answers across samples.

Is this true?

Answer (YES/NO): YES